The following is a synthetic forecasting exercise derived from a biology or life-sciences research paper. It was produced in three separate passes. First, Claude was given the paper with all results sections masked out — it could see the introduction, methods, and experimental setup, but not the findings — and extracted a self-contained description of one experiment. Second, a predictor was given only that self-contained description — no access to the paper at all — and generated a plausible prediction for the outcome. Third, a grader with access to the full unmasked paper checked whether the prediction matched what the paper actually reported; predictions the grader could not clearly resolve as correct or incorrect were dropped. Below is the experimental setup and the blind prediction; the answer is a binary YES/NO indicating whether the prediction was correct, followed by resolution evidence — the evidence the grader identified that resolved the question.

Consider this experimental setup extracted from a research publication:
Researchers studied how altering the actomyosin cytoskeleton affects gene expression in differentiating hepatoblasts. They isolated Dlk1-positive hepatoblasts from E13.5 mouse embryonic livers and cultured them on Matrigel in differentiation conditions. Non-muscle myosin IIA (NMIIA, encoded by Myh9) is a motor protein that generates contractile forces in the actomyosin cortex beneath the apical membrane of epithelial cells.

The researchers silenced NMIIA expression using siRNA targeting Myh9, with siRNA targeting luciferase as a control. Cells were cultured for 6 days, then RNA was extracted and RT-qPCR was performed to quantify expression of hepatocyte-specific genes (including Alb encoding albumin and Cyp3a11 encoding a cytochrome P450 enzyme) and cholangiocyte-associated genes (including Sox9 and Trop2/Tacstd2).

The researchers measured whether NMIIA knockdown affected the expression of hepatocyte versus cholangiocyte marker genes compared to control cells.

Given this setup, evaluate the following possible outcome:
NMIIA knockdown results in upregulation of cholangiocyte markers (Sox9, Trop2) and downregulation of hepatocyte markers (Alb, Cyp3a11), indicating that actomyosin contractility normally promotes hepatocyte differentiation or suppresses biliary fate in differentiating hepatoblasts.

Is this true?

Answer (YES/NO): NO